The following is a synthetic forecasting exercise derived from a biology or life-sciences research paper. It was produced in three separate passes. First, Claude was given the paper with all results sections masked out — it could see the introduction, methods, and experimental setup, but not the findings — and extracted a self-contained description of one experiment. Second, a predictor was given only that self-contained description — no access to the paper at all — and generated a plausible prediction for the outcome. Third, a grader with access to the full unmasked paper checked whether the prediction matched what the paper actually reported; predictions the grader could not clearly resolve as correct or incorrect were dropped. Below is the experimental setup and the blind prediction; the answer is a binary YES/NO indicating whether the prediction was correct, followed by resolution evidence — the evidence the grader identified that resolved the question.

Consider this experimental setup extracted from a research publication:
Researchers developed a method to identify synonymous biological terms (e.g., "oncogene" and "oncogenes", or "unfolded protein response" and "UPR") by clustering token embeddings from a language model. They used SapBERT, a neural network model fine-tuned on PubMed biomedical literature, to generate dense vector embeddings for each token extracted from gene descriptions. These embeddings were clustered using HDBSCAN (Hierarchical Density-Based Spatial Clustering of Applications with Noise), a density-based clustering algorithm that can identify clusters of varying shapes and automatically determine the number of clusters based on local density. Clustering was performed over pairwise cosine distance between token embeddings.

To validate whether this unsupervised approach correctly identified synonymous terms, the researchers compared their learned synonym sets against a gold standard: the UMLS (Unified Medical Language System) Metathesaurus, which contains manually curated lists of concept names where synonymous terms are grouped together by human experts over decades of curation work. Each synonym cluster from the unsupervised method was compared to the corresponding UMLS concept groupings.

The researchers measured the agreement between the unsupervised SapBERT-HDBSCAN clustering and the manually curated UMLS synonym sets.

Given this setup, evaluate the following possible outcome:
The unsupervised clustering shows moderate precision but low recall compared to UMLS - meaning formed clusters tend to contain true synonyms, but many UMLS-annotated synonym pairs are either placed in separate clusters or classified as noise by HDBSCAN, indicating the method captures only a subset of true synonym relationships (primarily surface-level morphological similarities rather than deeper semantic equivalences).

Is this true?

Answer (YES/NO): NO